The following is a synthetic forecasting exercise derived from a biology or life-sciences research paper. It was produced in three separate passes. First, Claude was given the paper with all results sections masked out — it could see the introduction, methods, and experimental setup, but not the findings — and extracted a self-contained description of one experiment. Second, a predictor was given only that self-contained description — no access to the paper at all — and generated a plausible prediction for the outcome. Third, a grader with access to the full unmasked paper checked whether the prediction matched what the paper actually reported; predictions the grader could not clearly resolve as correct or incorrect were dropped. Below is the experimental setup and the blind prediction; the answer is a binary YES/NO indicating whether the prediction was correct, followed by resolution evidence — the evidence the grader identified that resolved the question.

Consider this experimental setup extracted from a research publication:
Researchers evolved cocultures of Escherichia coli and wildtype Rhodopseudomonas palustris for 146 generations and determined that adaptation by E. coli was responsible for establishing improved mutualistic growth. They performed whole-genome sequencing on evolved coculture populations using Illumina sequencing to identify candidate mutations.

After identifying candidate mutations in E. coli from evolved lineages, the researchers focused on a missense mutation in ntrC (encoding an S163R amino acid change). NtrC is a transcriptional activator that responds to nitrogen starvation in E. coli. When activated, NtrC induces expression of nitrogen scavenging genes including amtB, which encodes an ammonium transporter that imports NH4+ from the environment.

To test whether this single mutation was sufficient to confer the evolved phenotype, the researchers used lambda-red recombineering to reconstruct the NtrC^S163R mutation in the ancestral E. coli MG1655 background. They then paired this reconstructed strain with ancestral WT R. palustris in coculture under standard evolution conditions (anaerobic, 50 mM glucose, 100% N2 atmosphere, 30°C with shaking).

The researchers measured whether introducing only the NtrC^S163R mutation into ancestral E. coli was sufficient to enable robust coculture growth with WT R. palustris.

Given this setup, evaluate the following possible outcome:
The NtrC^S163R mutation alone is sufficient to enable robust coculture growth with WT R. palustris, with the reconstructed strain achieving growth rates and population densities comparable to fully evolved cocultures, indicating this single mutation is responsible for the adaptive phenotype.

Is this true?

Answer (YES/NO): NO